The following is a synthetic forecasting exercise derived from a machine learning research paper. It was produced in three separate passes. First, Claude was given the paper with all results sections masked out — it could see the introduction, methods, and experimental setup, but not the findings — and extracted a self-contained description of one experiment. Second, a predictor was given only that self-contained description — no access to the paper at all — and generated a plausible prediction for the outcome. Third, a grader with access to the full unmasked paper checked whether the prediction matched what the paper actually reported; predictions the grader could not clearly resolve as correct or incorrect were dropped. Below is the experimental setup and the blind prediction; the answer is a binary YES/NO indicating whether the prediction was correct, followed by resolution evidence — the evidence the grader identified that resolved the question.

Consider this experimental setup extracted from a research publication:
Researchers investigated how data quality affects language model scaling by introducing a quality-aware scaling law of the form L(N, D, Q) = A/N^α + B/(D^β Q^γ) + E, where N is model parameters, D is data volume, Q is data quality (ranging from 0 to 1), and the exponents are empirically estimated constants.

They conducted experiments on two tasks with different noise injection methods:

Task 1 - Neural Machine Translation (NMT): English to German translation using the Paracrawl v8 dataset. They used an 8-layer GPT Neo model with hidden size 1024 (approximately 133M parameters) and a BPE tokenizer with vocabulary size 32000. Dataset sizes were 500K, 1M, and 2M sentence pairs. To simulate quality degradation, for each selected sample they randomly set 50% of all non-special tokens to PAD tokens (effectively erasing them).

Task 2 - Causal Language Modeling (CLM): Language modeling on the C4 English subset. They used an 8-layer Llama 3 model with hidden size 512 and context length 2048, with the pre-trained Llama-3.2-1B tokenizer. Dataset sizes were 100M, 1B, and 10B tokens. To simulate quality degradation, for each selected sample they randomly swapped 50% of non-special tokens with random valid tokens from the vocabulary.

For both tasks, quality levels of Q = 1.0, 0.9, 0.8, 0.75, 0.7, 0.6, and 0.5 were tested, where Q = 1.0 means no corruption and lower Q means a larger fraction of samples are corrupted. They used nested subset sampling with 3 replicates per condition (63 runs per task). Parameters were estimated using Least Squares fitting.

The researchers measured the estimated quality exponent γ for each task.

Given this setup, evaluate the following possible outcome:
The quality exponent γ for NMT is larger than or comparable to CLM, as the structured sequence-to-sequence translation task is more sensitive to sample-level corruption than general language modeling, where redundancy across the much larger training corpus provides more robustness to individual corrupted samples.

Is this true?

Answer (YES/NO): NO